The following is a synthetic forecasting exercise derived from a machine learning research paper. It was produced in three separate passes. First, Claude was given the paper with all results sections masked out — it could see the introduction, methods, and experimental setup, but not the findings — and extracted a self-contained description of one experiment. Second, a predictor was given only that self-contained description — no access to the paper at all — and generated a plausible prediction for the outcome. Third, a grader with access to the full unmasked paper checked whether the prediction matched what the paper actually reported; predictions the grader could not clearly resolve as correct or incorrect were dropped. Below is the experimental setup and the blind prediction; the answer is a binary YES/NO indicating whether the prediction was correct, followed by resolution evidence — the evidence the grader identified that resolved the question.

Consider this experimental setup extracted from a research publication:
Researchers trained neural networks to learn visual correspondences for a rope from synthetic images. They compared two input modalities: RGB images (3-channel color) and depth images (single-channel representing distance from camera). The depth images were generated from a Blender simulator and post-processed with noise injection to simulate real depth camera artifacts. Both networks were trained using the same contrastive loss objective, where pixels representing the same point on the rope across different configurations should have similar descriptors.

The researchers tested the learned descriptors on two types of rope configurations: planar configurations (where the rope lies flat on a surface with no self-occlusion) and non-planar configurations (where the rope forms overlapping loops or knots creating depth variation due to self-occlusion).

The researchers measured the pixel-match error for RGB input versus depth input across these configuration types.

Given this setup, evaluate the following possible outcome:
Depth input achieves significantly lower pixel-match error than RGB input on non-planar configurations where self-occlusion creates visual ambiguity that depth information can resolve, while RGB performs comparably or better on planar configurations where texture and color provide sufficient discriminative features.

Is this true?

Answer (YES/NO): NO